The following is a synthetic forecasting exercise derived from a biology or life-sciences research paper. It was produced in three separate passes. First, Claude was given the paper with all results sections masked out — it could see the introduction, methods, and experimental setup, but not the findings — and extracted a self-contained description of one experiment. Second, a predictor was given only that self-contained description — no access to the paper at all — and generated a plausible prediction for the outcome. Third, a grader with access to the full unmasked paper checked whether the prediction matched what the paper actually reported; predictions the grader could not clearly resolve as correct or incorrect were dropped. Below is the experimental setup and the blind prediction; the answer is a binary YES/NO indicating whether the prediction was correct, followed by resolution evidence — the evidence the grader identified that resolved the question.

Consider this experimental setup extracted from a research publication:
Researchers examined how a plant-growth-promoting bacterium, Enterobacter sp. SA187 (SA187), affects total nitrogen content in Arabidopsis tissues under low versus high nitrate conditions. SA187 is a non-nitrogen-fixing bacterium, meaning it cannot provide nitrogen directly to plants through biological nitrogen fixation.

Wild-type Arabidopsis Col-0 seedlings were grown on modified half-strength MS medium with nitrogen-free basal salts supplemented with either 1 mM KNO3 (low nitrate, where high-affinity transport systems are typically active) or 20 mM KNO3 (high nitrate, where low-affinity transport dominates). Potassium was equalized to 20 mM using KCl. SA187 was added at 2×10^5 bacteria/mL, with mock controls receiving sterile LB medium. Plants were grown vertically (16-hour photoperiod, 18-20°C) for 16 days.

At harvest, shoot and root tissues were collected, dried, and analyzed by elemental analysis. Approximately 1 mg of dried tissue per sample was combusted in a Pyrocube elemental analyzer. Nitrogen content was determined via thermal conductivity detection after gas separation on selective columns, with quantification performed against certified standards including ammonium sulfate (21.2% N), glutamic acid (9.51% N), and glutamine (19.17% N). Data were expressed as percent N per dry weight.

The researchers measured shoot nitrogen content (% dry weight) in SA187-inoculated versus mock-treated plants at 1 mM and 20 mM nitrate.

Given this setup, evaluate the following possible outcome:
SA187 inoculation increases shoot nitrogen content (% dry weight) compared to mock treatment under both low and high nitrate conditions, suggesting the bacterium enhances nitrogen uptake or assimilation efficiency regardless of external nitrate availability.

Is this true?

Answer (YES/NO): NO